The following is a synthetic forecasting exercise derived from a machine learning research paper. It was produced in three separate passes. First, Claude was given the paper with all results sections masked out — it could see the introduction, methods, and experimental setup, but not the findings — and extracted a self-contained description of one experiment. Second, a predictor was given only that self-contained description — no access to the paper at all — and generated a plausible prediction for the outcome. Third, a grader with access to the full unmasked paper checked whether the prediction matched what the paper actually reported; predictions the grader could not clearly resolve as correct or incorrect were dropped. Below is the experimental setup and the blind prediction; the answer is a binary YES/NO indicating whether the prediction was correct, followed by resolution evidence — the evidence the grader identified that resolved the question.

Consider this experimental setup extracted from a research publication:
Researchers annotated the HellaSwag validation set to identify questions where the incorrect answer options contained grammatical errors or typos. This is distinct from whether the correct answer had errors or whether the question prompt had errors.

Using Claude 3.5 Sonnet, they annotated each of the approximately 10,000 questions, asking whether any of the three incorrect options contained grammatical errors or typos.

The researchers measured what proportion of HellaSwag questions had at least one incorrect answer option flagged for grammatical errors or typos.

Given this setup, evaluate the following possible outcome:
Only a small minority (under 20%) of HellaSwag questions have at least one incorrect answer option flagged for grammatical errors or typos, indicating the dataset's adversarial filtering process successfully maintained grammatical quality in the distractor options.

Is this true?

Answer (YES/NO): NO